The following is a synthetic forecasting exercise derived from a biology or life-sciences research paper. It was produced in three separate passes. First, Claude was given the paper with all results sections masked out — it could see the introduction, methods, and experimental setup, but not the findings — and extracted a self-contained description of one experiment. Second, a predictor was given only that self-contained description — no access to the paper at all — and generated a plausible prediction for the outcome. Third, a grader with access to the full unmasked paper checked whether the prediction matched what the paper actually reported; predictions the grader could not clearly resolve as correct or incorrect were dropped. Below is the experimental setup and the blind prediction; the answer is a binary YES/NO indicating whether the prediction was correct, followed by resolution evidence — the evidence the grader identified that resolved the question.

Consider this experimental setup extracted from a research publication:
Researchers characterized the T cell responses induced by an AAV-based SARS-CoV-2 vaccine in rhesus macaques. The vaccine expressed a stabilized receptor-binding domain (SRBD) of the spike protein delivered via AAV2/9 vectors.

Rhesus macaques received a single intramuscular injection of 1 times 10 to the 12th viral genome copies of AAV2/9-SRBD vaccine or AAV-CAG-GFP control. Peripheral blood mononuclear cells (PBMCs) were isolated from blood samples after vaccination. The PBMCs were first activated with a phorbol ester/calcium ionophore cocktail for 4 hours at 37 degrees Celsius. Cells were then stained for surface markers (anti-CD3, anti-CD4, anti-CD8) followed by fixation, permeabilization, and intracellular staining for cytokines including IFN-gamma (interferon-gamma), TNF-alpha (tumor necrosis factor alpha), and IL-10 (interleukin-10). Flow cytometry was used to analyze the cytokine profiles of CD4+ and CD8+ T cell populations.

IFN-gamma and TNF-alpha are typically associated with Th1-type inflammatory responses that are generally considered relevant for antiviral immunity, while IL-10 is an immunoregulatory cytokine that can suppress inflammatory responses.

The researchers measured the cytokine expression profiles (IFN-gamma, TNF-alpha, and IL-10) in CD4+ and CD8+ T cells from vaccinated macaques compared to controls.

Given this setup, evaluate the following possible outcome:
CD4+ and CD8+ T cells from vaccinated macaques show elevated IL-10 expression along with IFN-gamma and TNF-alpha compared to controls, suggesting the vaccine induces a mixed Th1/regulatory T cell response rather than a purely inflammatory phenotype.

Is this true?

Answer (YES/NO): NO